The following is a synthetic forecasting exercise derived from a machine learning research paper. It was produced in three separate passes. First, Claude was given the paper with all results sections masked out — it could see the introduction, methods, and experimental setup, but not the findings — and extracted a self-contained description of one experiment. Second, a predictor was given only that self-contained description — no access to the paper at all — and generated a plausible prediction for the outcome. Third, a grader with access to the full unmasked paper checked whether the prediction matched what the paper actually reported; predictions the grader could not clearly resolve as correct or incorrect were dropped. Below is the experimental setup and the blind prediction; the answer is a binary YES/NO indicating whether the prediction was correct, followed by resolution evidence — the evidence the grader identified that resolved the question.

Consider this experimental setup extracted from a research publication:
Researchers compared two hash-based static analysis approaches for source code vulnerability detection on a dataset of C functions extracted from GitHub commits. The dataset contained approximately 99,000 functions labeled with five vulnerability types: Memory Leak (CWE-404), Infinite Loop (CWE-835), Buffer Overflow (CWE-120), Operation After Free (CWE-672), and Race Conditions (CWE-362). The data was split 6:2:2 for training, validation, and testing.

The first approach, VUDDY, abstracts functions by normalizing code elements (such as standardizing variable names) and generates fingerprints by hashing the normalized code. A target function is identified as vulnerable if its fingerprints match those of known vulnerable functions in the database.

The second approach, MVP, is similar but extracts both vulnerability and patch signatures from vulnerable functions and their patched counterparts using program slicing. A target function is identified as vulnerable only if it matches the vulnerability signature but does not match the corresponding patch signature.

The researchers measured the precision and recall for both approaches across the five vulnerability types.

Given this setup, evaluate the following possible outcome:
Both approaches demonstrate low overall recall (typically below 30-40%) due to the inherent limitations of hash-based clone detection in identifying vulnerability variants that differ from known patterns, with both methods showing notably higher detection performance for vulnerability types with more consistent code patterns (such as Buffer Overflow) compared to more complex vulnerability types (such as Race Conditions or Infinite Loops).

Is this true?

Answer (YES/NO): NO